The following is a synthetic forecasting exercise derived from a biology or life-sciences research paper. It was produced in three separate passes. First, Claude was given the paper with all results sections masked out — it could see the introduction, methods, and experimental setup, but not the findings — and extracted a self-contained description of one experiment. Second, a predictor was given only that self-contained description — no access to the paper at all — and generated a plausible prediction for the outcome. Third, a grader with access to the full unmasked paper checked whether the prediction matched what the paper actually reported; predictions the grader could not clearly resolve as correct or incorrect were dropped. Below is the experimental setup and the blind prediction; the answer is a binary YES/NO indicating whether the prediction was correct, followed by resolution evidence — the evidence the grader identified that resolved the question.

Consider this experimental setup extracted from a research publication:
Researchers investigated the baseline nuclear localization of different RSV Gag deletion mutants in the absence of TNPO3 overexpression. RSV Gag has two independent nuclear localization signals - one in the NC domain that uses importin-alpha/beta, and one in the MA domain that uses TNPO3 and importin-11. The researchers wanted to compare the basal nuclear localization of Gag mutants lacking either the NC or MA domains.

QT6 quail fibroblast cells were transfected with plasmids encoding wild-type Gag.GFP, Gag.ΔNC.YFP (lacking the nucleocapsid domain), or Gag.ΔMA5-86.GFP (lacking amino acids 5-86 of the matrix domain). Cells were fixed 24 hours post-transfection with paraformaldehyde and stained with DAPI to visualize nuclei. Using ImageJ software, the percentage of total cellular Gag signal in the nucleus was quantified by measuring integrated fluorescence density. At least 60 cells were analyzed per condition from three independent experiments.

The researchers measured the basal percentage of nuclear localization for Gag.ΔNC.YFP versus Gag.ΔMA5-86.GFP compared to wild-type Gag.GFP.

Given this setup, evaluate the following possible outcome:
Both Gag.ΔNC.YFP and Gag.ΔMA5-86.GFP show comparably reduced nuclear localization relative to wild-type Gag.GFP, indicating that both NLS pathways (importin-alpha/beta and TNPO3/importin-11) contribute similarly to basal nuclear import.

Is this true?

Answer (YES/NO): NO